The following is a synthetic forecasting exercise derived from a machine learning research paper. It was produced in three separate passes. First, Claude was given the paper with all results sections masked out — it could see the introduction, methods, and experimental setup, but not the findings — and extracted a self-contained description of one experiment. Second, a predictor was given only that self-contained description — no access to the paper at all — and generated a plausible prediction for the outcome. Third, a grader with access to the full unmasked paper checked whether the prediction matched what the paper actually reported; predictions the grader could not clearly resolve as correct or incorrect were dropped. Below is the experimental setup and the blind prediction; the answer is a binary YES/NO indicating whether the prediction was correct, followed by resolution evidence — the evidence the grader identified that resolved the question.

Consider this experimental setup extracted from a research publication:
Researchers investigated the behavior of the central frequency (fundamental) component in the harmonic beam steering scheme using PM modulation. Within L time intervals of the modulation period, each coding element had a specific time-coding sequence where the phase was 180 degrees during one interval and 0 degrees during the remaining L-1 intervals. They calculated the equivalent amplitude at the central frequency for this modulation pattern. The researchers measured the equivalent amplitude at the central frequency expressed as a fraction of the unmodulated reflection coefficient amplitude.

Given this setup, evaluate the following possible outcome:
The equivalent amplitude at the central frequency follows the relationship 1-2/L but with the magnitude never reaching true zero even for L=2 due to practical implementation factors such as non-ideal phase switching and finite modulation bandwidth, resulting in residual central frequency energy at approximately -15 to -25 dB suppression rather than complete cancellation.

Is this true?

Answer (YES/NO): NO